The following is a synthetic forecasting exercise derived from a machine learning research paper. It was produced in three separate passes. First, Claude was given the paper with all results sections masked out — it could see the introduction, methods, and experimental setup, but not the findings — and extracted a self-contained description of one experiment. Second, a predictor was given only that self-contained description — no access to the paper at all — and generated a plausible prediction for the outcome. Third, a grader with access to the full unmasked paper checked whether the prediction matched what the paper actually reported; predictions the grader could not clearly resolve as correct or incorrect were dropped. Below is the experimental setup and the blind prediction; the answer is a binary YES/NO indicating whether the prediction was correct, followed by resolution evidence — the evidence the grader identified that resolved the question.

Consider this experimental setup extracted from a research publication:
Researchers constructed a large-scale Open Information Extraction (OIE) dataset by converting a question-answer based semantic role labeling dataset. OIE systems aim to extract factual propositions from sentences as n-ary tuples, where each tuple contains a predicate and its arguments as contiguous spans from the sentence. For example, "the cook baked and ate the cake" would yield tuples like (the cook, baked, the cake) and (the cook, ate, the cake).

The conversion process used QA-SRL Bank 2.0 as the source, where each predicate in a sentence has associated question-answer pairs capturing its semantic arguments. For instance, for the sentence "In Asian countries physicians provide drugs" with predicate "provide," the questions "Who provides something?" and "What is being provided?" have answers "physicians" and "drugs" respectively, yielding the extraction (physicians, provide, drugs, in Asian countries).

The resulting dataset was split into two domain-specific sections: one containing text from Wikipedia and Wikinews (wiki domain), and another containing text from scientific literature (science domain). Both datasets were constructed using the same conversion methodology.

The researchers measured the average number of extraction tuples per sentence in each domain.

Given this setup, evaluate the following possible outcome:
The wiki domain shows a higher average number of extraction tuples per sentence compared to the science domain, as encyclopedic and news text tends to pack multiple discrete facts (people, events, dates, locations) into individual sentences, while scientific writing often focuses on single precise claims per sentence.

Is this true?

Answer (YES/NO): YES